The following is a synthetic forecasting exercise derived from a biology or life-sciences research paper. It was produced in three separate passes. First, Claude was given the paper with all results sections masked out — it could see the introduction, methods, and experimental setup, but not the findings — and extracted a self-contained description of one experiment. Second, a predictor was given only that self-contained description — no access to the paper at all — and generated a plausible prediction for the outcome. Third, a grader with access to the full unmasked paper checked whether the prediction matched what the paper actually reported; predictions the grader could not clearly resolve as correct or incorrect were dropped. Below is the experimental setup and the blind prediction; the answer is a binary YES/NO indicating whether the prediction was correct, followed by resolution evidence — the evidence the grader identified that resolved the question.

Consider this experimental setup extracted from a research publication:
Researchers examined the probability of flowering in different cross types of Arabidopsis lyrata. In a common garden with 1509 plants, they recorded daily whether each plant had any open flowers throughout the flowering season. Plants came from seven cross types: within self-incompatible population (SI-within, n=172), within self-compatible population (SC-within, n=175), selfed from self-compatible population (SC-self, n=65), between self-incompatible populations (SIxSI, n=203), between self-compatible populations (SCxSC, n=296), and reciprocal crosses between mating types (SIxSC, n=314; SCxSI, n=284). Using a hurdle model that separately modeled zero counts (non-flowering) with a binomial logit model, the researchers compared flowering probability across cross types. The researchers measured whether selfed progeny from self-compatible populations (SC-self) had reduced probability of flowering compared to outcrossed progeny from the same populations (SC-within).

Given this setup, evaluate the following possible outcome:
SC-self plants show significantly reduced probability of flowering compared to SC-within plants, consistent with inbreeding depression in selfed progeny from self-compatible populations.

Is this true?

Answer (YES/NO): YES